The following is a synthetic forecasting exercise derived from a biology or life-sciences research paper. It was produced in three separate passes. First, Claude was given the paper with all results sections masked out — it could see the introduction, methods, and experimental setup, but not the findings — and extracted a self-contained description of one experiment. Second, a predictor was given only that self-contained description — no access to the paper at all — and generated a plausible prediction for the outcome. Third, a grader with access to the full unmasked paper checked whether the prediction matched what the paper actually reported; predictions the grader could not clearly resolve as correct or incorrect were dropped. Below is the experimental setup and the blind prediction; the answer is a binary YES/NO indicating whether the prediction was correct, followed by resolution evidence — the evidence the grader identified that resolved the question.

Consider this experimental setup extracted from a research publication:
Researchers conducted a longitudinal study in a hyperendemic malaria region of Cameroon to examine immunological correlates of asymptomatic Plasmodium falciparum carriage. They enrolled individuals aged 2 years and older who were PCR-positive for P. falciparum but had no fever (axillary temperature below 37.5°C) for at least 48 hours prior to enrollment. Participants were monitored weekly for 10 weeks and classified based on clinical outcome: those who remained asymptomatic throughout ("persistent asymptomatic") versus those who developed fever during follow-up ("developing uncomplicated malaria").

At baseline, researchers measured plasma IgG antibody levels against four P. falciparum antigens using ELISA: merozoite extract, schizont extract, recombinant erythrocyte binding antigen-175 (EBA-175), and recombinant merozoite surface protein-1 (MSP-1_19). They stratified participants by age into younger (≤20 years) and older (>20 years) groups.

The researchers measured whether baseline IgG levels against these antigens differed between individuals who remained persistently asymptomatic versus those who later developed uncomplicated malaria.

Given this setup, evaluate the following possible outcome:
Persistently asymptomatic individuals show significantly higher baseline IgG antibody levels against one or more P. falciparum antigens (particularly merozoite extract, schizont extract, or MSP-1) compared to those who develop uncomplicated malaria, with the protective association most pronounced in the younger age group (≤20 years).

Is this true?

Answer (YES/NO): NO